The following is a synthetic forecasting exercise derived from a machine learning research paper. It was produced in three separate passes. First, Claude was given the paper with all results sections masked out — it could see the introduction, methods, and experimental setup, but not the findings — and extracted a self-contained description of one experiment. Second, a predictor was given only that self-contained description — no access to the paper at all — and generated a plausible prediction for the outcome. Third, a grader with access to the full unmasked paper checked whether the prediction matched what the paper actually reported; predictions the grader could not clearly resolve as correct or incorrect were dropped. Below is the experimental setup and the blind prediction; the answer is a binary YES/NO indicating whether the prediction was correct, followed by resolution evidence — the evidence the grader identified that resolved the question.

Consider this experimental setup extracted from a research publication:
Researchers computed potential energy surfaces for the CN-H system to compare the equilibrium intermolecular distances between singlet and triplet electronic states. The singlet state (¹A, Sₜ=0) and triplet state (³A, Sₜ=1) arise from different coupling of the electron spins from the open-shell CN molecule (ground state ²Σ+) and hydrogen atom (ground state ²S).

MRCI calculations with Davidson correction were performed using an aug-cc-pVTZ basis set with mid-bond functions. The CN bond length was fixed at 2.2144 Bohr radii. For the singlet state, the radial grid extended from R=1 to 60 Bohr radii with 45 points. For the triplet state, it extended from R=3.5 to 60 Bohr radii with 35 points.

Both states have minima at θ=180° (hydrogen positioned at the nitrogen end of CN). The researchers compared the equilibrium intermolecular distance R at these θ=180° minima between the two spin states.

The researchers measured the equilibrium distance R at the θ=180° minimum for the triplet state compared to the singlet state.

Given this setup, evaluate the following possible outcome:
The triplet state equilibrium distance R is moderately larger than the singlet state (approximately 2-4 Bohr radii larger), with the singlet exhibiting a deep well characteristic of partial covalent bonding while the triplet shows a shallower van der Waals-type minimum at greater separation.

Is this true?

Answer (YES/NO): NO